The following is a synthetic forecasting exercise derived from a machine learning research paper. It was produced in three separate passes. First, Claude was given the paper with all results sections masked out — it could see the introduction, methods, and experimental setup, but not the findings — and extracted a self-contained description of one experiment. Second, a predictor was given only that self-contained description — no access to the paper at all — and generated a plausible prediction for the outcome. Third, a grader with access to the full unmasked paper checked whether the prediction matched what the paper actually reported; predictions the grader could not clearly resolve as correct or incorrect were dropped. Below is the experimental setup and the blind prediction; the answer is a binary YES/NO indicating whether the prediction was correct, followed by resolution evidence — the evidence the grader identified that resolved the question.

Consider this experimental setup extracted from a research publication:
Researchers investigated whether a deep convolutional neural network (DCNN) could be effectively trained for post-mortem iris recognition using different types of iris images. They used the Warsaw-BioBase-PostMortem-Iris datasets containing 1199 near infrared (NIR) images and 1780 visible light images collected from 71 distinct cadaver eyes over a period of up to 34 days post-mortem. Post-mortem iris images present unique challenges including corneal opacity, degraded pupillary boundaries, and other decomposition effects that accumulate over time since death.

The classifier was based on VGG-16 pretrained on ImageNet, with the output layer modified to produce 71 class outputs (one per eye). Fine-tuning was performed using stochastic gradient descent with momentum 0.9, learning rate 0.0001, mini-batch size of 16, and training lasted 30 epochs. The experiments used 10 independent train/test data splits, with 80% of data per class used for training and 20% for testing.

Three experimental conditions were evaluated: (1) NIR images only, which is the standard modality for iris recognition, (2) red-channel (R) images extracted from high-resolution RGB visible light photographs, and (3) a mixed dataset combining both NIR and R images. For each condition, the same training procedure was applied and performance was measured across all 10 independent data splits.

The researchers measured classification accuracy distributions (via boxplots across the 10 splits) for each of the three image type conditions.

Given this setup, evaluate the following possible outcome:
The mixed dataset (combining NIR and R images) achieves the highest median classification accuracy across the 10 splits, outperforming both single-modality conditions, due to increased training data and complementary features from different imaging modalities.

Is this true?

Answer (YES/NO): NO